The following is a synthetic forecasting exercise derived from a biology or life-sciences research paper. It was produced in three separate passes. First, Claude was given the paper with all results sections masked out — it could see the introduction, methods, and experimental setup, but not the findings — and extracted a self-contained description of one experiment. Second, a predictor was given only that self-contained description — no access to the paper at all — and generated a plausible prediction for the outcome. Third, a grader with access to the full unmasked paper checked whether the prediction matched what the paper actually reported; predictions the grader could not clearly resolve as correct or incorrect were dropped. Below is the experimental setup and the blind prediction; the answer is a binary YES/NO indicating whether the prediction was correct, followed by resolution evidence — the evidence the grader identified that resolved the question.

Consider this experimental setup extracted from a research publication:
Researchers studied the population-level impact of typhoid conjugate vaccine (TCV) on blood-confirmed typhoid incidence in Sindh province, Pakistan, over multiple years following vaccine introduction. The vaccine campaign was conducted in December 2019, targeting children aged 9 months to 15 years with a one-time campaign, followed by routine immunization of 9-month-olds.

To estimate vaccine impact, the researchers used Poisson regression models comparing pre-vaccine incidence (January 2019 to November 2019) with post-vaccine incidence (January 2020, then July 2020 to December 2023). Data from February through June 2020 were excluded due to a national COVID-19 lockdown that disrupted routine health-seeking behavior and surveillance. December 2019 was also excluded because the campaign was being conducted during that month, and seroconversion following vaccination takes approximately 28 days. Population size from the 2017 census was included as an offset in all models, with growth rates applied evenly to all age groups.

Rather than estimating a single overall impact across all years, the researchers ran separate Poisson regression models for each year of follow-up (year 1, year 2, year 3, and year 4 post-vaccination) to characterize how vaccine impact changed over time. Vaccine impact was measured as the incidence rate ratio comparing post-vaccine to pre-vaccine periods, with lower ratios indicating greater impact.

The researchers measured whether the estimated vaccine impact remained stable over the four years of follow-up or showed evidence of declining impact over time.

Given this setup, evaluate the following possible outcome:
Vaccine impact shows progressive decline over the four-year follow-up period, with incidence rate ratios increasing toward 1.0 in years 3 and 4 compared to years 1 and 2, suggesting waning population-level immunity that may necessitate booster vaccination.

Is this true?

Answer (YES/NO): YES